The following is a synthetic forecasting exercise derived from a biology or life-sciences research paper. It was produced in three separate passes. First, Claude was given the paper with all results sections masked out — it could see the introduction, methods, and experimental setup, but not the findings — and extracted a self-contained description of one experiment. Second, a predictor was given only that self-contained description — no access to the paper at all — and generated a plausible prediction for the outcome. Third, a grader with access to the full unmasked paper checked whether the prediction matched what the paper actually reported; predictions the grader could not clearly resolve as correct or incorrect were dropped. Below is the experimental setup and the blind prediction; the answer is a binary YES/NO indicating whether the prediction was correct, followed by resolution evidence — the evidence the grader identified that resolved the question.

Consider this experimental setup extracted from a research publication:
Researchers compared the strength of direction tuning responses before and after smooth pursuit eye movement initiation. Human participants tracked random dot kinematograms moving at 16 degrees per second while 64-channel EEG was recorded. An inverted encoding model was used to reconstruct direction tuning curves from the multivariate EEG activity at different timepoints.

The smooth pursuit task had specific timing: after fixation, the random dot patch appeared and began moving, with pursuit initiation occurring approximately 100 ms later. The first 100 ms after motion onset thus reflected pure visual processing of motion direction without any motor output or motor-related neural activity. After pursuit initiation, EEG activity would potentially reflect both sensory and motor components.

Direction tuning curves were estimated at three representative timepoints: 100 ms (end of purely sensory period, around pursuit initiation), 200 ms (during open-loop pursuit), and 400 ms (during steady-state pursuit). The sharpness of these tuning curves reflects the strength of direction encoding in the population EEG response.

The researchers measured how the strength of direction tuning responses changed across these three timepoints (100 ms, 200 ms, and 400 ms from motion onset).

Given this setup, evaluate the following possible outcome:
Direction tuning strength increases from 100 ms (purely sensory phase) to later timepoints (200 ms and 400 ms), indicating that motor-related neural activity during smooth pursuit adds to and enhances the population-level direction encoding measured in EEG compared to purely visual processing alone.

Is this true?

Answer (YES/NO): NO